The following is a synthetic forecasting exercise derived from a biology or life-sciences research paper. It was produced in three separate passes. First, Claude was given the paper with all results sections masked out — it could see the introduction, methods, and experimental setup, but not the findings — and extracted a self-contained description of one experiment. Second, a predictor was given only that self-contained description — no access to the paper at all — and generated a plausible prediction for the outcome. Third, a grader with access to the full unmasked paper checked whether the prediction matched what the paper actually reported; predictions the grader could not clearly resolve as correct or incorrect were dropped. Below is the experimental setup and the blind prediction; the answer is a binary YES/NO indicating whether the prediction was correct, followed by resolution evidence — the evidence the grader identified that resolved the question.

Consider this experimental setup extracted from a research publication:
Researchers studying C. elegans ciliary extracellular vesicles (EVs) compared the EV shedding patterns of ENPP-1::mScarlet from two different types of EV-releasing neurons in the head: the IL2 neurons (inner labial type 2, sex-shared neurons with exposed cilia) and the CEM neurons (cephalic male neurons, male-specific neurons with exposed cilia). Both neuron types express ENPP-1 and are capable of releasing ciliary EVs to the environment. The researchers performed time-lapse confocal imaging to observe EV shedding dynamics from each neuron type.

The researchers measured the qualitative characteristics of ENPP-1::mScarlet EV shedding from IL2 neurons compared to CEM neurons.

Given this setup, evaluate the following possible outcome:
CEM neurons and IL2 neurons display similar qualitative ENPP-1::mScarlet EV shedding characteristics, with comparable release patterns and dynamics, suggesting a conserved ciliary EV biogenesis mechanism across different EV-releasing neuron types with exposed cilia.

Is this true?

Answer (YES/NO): NO